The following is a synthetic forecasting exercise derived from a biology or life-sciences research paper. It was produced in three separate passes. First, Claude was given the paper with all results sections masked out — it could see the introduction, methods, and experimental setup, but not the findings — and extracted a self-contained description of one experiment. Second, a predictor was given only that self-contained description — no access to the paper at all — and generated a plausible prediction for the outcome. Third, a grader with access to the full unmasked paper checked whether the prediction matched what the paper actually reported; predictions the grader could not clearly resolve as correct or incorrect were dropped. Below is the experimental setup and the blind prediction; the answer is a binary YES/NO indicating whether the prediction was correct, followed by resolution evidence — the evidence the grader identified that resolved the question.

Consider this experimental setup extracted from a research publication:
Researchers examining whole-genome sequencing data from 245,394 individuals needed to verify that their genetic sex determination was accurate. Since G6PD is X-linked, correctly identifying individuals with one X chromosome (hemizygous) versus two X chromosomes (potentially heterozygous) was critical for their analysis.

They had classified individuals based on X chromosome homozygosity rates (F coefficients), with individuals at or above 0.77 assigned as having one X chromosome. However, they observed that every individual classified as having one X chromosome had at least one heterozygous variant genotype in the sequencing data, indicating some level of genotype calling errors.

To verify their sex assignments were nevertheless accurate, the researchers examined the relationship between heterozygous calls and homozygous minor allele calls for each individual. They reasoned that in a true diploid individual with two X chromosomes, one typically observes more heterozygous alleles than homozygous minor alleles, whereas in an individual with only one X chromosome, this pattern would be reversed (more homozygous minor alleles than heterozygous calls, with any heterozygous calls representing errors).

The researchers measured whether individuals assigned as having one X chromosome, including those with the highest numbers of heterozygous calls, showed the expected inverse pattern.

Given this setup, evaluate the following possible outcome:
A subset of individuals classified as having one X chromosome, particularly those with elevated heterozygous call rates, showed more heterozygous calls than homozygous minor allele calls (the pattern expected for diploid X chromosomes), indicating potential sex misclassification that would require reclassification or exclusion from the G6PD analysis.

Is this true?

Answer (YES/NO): NO